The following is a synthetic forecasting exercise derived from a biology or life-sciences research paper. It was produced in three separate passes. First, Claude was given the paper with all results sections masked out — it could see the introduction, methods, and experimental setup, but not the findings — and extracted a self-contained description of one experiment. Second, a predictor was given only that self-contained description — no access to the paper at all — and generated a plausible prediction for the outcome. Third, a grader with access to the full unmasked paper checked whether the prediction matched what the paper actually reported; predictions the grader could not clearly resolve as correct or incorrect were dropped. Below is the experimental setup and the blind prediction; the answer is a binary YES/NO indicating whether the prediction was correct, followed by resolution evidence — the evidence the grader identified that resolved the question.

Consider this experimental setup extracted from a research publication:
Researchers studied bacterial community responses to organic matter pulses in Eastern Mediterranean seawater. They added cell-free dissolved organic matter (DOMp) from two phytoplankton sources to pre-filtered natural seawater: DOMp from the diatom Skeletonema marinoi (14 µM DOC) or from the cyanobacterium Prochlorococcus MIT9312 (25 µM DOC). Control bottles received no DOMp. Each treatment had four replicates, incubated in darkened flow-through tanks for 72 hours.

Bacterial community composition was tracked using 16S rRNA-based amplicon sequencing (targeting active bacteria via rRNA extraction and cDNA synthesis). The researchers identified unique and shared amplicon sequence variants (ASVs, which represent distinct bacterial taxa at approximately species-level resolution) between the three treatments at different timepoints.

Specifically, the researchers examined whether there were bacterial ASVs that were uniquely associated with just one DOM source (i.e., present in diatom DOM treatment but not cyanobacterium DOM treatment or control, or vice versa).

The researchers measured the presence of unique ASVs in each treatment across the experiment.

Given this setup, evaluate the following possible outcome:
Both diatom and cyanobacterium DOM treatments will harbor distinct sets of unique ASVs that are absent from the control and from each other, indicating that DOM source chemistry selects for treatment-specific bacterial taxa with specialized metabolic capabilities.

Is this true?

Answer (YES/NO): YES